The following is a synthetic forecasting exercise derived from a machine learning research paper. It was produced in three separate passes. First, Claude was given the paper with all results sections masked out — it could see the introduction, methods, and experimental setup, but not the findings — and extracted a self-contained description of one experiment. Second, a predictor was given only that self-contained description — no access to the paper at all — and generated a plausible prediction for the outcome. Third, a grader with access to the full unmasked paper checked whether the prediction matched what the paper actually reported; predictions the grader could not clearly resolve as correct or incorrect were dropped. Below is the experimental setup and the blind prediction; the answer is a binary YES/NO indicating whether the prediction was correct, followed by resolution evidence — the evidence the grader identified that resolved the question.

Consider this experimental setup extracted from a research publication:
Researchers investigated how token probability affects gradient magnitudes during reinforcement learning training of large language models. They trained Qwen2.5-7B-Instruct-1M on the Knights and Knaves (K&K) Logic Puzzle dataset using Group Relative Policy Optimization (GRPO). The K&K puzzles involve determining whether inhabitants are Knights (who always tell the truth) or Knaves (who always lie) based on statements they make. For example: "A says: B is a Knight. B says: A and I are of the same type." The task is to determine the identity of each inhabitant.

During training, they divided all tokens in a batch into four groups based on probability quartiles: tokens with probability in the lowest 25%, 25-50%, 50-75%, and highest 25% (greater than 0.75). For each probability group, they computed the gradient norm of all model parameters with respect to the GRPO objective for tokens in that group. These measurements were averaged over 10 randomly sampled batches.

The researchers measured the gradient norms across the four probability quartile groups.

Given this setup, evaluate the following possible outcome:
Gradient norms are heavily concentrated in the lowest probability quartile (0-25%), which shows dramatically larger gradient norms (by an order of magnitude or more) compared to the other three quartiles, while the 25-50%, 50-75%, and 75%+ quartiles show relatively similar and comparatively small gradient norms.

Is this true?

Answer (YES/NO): NO